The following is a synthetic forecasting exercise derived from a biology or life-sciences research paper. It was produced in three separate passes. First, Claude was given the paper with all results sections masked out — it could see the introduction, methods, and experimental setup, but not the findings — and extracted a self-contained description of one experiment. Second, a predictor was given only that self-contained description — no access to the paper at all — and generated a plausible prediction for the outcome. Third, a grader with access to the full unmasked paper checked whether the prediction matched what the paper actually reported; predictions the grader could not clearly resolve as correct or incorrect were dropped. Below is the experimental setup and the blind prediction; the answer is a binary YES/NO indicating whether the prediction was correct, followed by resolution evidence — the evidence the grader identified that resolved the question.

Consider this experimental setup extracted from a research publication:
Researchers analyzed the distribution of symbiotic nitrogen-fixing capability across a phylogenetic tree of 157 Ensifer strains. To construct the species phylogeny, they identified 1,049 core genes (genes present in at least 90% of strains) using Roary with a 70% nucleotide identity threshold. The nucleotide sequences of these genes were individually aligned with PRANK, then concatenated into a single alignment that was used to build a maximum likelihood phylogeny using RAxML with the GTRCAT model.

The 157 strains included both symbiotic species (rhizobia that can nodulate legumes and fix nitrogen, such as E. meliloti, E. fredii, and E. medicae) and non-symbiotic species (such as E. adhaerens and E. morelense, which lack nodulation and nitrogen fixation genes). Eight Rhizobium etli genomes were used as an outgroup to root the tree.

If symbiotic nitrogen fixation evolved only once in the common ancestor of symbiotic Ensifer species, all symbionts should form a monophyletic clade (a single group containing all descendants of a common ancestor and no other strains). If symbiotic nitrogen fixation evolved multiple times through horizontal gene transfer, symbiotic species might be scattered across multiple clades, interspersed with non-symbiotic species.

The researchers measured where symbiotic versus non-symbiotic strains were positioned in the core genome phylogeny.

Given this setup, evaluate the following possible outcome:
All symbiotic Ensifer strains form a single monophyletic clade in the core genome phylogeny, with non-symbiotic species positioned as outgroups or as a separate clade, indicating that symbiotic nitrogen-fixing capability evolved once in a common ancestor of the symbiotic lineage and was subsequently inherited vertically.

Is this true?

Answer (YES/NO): NO